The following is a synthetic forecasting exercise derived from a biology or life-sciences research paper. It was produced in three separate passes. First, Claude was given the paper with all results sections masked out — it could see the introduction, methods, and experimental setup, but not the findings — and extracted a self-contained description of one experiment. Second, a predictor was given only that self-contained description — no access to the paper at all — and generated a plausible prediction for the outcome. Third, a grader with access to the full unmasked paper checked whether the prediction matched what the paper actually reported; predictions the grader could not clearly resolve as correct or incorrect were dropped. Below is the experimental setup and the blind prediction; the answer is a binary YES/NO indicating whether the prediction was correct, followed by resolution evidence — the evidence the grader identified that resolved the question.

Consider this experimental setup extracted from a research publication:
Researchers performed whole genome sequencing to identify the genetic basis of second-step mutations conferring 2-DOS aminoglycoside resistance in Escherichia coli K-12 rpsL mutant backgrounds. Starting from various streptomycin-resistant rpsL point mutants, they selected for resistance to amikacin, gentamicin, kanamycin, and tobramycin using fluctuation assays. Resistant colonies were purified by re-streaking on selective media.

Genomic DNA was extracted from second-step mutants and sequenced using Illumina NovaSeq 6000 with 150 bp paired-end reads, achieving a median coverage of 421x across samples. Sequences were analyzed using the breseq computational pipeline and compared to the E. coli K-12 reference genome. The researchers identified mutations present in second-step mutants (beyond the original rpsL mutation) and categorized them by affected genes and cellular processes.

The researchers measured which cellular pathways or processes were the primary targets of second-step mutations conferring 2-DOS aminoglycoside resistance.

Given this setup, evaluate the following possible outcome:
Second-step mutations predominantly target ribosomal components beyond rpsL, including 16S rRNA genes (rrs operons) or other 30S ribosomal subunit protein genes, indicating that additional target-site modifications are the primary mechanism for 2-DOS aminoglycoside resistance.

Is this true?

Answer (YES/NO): NO